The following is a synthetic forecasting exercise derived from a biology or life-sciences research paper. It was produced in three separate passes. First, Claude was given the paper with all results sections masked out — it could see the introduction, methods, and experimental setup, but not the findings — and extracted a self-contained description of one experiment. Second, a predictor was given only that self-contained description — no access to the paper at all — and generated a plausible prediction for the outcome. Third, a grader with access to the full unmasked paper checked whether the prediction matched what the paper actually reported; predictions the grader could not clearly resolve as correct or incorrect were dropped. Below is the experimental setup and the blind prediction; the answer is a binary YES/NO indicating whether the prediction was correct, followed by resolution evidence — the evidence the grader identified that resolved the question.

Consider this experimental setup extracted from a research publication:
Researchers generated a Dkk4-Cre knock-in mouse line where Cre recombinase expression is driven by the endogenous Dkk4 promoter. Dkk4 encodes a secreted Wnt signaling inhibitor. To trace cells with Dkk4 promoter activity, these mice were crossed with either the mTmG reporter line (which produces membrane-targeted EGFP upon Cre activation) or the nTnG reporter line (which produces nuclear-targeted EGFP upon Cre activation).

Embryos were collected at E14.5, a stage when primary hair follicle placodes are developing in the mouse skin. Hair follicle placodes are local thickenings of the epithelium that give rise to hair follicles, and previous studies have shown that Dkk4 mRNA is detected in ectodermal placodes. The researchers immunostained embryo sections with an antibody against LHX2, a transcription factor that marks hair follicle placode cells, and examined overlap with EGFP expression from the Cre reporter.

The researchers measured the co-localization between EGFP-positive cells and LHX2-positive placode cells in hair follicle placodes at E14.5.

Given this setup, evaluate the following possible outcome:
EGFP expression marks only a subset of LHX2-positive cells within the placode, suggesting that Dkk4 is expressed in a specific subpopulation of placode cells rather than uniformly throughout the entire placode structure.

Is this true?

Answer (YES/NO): YES